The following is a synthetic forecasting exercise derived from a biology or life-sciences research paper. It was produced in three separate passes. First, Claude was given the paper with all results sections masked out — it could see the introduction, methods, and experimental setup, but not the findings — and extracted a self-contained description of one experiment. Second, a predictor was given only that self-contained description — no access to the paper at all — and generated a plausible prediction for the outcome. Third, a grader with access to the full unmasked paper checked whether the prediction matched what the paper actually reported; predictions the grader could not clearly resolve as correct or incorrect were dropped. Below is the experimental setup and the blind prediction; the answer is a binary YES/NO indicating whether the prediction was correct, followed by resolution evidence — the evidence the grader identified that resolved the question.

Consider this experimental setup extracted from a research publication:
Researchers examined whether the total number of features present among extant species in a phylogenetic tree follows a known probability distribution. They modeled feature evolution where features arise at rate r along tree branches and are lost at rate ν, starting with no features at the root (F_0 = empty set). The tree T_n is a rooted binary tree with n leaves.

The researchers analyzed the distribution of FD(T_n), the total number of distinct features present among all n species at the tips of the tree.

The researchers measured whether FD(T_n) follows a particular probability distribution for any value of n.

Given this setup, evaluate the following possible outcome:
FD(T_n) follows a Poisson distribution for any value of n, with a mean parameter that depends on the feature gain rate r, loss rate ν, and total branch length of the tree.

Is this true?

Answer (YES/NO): NO